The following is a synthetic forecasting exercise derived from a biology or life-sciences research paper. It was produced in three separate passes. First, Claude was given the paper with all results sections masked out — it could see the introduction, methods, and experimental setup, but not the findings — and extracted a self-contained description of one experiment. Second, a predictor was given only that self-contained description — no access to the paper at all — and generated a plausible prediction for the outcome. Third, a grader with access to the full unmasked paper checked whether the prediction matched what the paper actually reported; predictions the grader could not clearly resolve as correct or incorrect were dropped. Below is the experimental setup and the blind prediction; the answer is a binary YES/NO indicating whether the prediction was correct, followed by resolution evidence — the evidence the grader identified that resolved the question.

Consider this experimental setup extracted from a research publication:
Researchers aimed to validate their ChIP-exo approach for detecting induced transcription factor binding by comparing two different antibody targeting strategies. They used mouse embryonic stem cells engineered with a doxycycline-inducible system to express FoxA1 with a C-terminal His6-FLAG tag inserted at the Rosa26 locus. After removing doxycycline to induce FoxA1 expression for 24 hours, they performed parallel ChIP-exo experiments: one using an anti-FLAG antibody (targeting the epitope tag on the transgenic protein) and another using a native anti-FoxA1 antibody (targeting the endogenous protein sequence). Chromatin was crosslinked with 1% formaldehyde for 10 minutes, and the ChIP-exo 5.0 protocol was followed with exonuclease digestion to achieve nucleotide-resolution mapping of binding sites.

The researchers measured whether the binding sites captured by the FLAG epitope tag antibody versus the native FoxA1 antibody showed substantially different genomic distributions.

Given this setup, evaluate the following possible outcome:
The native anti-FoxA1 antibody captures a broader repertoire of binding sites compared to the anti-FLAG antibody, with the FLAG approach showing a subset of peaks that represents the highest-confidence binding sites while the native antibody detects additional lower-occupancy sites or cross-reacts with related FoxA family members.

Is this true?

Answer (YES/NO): NO